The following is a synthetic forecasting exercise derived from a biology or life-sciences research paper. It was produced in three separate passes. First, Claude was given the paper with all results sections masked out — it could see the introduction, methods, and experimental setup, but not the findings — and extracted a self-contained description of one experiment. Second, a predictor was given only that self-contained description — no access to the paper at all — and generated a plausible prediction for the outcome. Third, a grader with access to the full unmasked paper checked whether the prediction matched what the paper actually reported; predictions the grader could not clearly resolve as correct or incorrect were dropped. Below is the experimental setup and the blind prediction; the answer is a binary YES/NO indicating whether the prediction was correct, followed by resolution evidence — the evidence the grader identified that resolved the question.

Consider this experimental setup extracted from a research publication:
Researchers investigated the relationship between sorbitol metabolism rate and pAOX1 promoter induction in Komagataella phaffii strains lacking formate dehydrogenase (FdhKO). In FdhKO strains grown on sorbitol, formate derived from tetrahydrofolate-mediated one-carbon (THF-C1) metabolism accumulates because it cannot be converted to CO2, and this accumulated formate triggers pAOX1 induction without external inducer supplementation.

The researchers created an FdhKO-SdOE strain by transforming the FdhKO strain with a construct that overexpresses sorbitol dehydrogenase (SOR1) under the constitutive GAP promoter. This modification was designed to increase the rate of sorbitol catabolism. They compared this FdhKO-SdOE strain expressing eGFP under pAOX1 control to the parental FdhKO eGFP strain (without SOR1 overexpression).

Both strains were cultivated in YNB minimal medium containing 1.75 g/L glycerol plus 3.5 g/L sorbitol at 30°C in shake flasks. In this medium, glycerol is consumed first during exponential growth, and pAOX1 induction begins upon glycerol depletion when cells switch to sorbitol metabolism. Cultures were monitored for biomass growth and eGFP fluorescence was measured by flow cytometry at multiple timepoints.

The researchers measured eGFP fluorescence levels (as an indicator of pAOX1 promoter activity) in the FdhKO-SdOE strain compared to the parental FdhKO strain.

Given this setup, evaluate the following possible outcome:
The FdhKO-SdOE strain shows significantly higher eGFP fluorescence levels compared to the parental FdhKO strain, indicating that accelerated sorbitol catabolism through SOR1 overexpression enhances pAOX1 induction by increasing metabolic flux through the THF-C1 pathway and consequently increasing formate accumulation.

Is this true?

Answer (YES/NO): NO